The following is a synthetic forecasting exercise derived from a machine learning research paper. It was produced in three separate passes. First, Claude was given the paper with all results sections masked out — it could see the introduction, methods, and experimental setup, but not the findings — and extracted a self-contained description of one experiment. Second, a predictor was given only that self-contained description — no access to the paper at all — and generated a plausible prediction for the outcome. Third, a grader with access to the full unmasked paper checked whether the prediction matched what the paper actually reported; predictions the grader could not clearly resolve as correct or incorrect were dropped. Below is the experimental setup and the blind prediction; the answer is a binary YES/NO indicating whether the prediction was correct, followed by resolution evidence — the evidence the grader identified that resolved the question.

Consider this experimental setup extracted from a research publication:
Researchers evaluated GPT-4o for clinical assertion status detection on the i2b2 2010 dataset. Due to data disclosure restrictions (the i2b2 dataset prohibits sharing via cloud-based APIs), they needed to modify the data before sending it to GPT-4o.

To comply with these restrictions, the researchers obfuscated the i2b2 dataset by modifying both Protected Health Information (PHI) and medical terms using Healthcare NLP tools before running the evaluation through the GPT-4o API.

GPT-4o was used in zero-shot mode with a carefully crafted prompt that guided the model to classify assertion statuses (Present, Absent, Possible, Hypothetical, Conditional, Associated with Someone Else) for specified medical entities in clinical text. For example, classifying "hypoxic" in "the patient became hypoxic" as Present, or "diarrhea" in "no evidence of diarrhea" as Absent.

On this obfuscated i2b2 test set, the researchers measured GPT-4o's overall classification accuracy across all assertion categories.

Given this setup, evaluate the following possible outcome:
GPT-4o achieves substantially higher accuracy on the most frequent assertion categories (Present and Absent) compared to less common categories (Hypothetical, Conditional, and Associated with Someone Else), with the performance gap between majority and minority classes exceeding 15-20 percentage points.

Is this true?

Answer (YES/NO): NO